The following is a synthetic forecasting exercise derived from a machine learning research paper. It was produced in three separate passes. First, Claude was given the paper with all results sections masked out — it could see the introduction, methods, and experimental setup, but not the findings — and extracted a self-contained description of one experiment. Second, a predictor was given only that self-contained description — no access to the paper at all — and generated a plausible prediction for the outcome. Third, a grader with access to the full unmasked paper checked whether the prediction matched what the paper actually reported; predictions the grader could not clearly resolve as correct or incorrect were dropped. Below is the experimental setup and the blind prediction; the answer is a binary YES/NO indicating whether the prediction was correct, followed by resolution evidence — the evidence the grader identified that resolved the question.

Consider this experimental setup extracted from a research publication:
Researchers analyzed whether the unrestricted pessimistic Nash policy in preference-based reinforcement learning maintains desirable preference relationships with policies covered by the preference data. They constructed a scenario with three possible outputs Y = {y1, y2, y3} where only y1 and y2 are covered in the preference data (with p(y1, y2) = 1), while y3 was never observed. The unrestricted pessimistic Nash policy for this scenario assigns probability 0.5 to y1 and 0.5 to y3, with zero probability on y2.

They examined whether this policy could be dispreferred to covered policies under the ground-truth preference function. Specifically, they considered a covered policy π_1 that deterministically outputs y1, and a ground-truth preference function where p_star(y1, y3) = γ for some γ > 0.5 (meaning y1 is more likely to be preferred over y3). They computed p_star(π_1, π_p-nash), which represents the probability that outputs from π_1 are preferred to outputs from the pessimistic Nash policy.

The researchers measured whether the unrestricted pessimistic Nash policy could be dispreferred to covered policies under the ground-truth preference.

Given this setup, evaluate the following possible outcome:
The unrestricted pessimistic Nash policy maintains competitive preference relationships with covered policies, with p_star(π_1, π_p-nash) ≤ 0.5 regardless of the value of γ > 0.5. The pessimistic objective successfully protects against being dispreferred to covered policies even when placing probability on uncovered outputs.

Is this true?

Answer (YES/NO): NO